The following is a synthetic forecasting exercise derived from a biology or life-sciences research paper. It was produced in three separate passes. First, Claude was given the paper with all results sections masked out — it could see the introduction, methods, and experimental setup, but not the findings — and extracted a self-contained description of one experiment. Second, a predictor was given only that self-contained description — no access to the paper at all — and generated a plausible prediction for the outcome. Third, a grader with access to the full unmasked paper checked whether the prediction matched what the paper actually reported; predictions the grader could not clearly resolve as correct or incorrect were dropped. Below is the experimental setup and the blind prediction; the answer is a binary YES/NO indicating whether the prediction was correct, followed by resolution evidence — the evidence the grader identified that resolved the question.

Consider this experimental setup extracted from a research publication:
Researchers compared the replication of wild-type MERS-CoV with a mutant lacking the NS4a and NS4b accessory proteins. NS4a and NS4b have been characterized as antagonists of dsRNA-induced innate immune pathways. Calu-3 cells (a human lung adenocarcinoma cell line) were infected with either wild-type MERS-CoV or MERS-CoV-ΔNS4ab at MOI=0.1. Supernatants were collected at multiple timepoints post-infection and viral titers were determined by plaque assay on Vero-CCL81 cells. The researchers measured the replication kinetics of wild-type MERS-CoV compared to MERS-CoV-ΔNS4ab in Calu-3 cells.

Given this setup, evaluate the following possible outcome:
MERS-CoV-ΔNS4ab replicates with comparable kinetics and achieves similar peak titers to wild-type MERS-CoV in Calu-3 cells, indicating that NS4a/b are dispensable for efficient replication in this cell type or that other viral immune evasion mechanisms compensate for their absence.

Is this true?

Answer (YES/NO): NO